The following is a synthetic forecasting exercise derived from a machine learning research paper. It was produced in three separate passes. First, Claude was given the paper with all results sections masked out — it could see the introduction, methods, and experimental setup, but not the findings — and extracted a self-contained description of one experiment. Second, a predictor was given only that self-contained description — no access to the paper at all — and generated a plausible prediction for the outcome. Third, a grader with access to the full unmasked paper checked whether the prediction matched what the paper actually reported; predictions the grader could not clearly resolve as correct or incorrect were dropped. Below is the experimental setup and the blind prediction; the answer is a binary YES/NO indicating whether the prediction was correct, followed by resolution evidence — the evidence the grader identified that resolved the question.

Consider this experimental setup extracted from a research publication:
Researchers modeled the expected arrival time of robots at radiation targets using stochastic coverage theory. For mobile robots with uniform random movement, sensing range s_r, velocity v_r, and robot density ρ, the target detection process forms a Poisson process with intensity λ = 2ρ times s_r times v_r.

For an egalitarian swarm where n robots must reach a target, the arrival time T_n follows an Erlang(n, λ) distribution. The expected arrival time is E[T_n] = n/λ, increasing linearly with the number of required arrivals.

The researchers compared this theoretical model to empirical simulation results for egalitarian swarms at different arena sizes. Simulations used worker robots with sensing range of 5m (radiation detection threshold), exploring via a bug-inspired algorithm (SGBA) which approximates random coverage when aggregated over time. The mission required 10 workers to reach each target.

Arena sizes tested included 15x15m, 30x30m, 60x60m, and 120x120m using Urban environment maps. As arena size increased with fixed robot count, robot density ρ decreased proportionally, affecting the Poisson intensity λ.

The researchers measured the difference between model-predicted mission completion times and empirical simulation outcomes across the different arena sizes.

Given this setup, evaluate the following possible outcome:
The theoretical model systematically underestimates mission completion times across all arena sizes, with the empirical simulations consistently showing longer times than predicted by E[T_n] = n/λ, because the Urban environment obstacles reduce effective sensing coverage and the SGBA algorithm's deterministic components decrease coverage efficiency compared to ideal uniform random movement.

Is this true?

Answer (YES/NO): NO